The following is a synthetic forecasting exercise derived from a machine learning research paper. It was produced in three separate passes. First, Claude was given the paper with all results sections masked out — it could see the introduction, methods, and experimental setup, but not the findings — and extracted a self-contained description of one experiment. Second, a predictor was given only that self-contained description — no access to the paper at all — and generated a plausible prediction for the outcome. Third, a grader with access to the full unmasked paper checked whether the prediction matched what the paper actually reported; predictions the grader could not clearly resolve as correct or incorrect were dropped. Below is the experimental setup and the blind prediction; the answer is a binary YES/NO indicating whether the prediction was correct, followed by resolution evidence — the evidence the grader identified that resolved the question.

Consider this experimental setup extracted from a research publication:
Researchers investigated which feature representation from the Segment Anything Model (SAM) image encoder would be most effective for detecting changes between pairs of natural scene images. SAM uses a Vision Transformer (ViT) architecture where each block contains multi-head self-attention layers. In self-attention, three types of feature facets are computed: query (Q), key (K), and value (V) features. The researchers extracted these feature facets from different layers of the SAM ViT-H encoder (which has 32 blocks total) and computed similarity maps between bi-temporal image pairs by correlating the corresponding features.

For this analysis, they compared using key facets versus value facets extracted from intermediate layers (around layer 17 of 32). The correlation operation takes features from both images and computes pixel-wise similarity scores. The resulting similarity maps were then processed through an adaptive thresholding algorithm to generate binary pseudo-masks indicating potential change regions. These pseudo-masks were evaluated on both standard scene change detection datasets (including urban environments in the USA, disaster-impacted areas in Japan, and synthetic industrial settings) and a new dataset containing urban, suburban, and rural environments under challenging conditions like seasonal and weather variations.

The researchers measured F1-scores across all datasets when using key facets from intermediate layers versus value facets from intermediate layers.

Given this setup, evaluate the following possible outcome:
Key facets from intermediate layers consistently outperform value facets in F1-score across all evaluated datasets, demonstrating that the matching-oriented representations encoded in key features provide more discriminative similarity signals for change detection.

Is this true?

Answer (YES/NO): YES